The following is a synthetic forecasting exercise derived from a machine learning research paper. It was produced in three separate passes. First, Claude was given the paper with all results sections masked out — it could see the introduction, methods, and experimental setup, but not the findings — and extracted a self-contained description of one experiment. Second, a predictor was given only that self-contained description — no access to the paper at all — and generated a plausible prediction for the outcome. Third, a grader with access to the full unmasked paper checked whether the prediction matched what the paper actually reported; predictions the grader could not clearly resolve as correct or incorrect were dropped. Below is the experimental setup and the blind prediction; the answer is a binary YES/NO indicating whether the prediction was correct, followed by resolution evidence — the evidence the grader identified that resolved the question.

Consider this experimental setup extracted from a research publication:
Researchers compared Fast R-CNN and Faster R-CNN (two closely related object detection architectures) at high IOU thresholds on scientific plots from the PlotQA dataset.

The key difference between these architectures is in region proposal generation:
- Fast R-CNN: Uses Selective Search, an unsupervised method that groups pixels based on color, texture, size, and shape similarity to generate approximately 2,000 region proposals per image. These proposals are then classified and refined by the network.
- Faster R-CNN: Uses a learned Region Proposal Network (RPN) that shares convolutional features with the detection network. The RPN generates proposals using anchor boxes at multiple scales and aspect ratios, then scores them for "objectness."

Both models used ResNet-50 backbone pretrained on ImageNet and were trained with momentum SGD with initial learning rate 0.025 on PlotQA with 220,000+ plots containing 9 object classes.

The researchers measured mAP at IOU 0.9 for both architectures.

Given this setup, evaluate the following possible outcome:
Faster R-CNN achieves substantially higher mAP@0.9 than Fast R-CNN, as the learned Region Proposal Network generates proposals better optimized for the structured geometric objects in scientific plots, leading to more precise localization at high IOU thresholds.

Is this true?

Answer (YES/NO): NO